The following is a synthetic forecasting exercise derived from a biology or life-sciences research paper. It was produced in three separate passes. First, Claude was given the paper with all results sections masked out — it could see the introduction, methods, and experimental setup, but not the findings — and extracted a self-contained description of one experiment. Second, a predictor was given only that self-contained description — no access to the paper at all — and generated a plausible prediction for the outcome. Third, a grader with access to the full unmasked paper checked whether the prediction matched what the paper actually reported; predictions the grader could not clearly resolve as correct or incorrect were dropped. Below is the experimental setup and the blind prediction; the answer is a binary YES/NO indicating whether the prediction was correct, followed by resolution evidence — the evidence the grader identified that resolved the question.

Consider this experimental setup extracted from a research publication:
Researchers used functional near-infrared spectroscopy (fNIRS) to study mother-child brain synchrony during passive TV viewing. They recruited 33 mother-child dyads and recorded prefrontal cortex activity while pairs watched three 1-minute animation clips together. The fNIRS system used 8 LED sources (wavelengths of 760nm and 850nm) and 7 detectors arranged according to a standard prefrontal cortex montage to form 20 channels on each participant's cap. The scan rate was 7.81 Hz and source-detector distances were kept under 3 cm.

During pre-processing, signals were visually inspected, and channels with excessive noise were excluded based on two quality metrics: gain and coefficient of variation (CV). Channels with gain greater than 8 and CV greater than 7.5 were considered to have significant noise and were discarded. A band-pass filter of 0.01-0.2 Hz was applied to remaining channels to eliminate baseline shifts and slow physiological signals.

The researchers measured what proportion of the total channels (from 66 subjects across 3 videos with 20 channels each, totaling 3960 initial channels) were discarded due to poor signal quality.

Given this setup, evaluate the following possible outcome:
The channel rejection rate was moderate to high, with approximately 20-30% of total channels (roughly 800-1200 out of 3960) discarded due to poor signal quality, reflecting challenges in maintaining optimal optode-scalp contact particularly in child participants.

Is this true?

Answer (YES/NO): NO